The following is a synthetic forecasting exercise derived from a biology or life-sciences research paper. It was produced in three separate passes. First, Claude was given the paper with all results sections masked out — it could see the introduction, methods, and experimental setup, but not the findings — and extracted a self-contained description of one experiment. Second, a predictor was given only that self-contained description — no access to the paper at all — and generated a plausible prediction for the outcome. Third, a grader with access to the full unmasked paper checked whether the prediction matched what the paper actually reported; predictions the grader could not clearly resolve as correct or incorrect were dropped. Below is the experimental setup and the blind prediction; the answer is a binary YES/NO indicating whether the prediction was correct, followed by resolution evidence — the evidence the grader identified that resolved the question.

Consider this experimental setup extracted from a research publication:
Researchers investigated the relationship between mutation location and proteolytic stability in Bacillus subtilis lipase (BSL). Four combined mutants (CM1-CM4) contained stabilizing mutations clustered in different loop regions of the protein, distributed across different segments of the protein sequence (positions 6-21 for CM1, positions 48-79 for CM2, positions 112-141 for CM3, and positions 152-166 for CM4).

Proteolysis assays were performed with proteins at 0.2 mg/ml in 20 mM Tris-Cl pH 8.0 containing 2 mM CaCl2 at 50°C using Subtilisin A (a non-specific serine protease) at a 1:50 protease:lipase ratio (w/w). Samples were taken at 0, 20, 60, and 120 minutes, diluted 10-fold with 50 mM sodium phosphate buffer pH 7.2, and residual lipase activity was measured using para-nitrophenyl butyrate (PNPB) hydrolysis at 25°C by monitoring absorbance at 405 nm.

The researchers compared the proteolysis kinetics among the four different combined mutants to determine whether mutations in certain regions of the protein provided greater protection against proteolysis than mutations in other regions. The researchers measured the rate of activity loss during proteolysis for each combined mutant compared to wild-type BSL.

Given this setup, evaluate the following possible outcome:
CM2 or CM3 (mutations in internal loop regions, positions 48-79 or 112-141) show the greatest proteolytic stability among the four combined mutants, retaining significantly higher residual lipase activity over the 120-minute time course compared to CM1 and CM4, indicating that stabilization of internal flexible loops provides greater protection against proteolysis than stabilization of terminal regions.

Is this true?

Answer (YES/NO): NO